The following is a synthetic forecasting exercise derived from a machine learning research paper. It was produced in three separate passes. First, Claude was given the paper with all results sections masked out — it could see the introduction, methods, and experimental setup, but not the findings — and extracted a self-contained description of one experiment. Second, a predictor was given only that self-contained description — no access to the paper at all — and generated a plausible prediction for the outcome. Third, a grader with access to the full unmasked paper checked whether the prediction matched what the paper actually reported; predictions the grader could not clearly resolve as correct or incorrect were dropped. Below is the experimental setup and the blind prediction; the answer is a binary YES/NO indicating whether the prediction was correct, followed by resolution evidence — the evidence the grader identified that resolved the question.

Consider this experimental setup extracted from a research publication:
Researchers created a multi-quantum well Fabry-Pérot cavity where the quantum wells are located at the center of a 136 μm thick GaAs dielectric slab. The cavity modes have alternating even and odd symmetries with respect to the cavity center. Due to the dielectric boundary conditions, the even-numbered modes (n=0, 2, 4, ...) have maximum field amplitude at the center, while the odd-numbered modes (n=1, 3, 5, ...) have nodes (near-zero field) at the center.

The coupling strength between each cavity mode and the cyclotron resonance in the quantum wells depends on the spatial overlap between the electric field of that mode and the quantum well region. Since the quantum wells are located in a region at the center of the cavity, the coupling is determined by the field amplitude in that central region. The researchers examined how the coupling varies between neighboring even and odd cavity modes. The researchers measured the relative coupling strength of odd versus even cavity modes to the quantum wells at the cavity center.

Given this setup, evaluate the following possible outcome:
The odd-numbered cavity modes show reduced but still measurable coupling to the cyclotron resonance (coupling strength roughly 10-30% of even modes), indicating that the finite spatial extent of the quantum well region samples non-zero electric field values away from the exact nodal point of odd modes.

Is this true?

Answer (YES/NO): NO